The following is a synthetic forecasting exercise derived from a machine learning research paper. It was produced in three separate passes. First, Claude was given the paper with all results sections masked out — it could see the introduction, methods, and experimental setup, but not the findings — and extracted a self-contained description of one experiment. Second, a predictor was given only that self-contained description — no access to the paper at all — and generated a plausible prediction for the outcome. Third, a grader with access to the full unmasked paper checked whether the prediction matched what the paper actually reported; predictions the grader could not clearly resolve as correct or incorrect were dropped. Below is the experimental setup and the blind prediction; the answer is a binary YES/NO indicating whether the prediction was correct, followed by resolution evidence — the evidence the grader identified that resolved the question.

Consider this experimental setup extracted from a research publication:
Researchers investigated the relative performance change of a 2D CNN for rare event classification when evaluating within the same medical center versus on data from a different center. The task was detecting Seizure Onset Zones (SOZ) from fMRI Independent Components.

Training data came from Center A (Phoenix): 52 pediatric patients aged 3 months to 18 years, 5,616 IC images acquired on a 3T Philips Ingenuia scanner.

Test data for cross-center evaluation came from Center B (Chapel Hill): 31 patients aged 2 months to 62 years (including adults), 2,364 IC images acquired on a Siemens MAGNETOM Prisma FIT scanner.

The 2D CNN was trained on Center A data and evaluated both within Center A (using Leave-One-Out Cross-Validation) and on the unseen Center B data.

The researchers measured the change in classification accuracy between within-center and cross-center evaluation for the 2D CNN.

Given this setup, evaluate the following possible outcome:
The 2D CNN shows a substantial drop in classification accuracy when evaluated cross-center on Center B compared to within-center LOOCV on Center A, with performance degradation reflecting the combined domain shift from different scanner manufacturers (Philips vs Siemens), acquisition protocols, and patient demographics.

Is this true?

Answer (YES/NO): NO